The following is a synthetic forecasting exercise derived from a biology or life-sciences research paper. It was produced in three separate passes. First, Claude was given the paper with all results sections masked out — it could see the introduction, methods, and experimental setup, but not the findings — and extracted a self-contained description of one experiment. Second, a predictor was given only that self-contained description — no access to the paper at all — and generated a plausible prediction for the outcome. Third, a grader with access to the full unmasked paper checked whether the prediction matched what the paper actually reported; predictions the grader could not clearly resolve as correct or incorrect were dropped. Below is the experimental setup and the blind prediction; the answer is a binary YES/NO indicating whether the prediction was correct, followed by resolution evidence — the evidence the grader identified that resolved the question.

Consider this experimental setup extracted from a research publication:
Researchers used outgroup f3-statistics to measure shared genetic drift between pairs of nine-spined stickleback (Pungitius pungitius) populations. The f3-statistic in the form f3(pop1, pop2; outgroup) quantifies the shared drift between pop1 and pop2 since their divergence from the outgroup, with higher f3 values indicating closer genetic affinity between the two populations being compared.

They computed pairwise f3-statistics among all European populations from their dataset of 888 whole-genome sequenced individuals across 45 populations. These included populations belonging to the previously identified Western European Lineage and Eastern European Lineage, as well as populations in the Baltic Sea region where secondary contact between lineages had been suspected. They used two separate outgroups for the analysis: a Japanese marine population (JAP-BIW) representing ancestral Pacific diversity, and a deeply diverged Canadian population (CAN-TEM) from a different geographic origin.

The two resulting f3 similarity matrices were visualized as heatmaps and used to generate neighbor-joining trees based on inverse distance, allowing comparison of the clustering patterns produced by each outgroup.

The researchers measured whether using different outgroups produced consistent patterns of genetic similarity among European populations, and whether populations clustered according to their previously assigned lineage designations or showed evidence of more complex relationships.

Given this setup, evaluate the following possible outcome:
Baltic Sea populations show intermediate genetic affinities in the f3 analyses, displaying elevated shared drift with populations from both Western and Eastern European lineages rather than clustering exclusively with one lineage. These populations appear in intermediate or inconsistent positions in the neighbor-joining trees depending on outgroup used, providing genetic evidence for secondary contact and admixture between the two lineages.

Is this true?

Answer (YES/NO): YES